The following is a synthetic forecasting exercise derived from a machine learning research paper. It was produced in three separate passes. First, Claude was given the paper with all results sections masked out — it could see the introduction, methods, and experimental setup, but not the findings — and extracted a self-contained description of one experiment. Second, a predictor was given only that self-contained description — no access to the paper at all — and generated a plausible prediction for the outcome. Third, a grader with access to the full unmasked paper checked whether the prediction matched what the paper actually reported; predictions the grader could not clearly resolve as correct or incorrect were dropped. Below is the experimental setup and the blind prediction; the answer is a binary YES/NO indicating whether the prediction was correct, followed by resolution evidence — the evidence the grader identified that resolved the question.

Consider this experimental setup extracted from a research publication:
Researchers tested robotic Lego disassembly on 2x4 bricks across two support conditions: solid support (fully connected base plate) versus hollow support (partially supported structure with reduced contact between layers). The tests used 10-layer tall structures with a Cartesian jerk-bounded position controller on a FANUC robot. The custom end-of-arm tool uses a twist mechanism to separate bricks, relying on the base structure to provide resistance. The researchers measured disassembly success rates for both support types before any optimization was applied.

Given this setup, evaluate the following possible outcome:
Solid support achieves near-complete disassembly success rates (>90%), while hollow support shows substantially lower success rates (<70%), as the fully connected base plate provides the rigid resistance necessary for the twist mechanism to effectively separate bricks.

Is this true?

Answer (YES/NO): NO